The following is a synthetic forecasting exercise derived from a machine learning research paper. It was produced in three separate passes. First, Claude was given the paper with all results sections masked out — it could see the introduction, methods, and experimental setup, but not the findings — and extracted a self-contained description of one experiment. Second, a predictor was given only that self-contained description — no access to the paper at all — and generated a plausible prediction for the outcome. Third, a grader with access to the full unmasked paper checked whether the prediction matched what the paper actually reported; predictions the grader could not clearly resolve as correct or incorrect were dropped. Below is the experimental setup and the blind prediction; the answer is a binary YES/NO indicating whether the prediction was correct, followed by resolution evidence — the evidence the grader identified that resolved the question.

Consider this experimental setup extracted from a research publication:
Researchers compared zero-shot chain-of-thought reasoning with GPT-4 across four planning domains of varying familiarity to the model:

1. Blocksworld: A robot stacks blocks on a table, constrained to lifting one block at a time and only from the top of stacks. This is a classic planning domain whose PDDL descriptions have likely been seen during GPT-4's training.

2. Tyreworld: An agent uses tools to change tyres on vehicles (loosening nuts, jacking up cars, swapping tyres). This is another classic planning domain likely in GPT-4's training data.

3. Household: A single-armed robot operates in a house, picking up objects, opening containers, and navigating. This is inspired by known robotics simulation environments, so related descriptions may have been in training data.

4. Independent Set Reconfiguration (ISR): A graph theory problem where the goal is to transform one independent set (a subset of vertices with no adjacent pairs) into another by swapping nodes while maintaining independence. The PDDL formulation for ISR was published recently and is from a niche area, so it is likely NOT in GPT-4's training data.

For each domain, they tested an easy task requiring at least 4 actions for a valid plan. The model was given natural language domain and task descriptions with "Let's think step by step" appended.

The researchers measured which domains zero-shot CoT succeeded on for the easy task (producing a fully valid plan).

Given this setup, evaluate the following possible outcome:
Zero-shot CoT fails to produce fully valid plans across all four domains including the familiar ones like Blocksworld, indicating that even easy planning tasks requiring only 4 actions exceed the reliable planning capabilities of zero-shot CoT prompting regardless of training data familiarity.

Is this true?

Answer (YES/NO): NO